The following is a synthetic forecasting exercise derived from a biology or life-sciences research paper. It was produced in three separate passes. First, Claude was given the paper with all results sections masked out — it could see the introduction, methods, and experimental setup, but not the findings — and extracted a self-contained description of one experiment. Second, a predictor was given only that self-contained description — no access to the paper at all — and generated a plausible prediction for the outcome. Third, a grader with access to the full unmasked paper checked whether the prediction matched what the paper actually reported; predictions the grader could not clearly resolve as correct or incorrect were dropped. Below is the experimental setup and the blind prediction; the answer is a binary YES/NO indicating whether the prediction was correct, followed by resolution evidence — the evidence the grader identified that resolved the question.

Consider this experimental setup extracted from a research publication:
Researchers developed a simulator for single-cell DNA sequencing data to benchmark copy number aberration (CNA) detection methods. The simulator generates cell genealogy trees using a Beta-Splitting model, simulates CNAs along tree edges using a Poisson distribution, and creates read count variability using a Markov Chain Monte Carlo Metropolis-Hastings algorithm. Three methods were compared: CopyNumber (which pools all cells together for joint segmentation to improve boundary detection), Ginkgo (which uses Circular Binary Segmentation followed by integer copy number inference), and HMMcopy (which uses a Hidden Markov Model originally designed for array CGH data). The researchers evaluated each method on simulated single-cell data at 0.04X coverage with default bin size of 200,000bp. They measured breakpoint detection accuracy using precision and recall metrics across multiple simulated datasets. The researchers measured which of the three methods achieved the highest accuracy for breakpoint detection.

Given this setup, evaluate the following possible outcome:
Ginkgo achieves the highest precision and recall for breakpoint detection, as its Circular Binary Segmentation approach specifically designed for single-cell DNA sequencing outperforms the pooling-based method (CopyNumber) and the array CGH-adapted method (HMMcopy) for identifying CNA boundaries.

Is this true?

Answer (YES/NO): NO